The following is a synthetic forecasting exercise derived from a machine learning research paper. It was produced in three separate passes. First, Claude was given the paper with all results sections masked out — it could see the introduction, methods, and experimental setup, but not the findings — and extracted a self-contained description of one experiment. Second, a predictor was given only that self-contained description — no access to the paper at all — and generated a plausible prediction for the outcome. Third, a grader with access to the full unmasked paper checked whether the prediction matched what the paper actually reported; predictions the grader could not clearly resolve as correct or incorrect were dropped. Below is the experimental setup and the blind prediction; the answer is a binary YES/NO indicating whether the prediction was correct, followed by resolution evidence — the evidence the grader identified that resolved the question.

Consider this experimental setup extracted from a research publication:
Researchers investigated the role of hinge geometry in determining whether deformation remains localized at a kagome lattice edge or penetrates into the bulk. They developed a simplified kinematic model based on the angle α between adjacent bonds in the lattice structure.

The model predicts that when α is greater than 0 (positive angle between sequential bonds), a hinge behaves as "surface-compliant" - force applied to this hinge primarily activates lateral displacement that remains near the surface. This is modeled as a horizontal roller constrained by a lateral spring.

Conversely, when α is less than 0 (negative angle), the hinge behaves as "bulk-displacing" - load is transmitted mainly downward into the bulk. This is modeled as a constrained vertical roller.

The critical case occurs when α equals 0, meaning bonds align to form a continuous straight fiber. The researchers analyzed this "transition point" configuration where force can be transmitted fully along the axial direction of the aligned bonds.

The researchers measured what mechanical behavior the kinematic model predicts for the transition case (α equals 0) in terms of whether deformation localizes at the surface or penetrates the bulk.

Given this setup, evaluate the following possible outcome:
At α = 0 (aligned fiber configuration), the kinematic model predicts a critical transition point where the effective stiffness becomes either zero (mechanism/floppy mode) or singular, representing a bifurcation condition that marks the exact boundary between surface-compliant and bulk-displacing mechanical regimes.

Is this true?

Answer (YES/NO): NO